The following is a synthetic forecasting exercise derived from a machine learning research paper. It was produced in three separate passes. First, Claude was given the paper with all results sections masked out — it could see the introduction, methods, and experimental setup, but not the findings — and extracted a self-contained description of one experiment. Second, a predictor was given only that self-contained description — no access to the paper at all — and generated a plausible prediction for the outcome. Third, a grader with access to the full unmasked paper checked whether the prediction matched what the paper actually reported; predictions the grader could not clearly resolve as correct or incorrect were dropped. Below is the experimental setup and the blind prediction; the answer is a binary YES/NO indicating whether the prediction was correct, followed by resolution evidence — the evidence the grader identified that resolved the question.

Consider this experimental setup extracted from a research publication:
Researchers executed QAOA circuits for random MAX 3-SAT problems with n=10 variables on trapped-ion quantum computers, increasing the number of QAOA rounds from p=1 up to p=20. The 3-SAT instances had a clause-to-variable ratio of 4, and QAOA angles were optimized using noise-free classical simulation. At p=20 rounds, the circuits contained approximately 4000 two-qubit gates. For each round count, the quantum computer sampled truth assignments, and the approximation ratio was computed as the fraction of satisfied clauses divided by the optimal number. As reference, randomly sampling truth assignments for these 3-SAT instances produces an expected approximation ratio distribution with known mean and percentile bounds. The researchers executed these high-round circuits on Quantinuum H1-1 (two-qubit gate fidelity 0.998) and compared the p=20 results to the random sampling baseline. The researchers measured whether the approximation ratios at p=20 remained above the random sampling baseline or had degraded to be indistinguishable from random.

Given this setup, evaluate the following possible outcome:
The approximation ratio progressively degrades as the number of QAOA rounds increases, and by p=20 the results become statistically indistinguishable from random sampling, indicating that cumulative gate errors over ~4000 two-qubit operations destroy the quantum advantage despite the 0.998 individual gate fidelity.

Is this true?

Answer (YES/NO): YES